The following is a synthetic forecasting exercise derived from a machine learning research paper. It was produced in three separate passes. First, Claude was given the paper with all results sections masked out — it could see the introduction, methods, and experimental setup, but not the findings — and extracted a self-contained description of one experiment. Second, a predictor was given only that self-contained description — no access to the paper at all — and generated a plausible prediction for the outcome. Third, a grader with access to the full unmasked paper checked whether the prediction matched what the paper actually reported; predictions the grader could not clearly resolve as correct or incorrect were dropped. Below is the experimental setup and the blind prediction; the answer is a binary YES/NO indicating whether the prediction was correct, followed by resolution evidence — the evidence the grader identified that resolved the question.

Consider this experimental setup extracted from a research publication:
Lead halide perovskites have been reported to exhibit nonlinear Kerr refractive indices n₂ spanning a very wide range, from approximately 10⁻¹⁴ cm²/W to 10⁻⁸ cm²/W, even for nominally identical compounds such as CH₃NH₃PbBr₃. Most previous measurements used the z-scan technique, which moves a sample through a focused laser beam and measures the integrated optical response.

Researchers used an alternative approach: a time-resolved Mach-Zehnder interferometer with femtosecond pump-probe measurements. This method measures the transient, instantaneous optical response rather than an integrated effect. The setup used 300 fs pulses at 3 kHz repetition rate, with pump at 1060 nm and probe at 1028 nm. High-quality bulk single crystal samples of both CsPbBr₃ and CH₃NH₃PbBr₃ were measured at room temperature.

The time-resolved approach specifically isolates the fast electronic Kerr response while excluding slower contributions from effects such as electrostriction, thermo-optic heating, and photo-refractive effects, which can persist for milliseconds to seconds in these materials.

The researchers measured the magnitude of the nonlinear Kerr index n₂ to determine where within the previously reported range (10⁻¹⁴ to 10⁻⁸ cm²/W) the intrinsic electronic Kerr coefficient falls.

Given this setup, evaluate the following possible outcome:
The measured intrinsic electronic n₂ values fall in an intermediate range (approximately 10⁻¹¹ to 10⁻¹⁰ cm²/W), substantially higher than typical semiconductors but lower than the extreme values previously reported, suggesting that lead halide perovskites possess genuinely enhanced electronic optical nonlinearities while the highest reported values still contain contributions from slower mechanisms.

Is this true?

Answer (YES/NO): NO